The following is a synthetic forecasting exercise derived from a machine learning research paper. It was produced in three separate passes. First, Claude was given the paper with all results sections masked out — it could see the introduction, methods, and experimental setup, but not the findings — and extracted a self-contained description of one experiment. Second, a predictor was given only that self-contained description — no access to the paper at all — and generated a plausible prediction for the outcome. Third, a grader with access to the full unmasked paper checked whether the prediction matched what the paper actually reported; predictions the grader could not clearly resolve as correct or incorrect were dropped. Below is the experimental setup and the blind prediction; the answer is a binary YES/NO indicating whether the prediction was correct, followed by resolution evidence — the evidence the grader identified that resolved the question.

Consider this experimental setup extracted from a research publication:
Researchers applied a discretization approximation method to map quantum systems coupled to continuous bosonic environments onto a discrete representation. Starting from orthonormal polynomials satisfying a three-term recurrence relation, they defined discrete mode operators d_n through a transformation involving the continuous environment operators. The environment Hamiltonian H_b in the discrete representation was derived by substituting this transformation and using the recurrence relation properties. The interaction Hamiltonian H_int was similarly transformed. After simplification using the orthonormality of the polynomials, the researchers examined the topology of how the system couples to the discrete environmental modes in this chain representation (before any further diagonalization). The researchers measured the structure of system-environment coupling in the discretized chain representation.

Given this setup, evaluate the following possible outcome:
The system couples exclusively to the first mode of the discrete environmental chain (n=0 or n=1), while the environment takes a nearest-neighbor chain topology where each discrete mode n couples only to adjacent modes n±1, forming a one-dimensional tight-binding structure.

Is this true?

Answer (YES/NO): YES